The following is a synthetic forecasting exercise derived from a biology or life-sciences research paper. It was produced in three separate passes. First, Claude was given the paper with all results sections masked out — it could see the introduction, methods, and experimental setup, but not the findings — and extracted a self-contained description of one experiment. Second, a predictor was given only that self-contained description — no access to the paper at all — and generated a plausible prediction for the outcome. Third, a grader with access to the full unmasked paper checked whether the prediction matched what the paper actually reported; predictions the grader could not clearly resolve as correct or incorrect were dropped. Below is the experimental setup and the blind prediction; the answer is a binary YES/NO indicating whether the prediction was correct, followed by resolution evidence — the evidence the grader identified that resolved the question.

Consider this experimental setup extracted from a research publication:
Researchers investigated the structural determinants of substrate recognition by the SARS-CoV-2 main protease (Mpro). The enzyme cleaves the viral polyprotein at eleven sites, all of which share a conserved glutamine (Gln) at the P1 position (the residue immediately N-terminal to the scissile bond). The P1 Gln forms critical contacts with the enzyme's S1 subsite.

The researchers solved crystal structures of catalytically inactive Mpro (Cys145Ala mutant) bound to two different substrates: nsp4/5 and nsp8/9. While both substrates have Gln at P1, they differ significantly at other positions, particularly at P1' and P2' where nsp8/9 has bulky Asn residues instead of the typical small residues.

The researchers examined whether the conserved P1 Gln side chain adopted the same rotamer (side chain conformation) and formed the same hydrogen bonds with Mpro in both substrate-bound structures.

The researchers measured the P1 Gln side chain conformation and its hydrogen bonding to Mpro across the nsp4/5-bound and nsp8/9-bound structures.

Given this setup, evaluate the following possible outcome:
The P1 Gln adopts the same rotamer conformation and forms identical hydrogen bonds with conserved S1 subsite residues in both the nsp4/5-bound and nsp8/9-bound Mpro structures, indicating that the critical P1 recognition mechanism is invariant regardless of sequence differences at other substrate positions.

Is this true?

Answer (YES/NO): YES